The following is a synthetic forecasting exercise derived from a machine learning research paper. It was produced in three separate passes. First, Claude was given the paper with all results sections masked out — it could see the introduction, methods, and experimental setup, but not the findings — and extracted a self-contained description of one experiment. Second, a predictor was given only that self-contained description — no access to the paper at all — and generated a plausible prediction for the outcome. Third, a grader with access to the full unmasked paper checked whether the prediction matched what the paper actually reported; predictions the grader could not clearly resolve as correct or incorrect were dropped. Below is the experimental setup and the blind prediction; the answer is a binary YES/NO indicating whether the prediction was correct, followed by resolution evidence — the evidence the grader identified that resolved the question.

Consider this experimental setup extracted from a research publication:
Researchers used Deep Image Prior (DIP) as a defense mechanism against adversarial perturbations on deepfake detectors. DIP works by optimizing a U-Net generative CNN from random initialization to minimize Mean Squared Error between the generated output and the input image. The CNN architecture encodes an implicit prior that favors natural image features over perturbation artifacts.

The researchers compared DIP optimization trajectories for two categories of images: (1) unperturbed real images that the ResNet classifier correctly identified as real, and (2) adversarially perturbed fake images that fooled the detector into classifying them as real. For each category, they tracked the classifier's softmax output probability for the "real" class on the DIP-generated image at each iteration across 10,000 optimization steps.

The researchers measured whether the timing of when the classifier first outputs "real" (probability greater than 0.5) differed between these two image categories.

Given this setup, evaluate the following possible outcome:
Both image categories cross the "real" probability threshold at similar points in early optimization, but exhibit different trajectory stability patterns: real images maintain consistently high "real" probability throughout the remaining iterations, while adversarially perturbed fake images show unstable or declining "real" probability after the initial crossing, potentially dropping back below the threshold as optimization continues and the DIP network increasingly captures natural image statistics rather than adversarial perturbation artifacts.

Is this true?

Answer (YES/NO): NO